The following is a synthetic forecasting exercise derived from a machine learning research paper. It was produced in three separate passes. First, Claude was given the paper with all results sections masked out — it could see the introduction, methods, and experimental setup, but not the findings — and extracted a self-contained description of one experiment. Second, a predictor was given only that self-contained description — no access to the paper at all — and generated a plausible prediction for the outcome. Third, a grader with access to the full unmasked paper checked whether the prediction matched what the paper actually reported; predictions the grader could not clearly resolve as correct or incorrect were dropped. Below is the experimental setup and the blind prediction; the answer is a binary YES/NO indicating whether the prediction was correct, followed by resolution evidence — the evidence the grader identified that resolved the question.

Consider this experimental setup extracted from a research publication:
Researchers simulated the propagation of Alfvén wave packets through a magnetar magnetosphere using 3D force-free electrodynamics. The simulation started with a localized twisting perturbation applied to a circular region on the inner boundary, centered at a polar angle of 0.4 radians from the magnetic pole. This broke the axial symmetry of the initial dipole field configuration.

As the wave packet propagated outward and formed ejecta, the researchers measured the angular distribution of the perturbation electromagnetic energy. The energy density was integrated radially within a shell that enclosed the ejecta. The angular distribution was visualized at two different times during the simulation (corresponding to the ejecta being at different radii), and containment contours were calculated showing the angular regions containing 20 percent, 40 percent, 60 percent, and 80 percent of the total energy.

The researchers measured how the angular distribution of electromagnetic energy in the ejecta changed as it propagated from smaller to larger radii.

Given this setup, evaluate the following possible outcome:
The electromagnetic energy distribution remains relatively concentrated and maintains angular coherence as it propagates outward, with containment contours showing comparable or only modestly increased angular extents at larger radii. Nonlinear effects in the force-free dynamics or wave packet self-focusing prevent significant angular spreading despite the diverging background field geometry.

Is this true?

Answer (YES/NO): YES